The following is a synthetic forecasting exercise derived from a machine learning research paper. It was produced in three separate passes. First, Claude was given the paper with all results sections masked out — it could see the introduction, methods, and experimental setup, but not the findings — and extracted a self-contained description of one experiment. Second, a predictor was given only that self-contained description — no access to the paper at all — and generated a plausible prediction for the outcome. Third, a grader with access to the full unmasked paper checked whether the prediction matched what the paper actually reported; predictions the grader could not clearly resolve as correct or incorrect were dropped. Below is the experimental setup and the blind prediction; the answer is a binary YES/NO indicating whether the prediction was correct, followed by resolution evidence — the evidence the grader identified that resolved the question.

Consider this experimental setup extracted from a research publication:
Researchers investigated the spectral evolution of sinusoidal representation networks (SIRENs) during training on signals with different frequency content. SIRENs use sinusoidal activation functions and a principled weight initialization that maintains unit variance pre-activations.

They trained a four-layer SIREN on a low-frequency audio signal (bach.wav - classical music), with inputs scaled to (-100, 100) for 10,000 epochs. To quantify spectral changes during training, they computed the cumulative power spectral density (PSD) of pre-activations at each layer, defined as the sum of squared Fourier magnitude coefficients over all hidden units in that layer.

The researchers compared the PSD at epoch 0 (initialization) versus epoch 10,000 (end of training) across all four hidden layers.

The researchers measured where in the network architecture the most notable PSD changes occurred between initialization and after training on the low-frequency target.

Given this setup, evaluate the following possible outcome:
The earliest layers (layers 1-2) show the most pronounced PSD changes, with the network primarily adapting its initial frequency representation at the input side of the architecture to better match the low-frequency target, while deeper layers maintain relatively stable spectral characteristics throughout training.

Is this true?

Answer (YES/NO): NO